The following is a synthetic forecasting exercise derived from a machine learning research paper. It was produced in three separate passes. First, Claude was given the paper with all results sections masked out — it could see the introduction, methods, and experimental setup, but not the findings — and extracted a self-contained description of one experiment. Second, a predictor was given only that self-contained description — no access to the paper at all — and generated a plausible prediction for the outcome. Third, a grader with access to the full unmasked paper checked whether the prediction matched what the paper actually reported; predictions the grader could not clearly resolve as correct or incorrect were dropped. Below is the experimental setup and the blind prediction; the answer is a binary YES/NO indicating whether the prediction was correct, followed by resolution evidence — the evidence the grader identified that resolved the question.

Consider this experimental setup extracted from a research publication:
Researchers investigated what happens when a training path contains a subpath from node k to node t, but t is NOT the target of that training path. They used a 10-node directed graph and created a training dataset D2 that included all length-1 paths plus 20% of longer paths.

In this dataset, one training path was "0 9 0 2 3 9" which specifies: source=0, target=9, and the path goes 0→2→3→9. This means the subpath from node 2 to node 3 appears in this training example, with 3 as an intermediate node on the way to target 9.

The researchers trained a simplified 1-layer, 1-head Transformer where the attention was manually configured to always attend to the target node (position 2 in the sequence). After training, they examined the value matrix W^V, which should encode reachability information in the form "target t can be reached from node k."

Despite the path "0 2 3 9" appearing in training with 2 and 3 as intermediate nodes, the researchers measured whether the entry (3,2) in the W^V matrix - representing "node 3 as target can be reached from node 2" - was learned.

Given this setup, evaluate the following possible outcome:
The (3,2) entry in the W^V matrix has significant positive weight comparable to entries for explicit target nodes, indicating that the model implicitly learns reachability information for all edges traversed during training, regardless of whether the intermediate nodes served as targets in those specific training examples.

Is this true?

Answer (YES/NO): NO